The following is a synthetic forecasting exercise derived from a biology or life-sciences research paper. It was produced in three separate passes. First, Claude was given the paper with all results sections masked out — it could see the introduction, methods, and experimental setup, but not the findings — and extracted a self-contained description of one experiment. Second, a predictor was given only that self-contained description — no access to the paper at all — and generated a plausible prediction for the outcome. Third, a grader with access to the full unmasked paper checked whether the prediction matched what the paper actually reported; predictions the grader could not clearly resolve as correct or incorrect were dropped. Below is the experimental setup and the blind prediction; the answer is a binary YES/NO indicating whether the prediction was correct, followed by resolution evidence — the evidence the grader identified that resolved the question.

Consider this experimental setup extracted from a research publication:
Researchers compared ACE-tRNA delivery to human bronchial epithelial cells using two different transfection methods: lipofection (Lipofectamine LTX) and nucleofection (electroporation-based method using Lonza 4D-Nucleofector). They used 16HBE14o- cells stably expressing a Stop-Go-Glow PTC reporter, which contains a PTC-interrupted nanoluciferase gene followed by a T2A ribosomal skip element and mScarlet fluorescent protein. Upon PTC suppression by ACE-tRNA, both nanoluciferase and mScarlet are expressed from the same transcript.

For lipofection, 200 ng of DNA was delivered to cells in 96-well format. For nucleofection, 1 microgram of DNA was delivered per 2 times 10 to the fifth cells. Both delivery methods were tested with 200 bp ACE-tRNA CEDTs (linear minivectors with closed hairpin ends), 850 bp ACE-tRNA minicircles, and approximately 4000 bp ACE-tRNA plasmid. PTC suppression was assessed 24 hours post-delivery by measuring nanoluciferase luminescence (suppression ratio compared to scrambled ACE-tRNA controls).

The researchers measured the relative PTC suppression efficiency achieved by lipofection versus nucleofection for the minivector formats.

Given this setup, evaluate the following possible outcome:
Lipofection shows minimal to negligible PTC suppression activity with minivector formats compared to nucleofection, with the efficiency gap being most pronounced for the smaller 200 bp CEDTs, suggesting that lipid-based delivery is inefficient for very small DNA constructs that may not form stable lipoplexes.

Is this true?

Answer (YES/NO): NO